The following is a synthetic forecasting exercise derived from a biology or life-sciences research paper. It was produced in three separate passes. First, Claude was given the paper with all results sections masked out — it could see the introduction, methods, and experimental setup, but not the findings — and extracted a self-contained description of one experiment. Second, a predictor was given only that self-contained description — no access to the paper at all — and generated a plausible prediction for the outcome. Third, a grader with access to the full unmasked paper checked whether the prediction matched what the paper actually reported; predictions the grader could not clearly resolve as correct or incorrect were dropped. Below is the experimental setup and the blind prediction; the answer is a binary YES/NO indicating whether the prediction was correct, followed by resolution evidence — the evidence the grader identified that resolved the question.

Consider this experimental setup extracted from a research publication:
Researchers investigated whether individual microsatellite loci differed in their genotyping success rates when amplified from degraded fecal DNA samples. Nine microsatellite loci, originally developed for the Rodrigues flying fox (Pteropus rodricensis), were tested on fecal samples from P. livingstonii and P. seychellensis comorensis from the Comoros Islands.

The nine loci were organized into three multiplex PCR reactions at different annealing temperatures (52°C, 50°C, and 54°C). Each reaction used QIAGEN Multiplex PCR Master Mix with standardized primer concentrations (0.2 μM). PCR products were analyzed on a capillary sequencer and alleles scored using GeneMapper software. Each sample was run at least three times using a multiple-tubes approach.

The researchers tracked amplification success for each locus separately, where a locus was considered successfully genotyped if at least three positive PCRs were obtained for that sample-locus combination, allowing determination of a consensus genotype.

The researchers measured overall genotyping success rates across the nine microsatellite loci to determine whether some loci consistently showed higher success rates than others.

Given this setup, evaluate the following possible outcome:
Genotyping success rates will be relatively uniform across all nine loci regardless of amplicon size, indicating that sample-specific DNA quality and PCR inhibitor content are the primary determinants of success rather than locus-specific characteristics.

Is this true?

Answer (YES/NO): NO